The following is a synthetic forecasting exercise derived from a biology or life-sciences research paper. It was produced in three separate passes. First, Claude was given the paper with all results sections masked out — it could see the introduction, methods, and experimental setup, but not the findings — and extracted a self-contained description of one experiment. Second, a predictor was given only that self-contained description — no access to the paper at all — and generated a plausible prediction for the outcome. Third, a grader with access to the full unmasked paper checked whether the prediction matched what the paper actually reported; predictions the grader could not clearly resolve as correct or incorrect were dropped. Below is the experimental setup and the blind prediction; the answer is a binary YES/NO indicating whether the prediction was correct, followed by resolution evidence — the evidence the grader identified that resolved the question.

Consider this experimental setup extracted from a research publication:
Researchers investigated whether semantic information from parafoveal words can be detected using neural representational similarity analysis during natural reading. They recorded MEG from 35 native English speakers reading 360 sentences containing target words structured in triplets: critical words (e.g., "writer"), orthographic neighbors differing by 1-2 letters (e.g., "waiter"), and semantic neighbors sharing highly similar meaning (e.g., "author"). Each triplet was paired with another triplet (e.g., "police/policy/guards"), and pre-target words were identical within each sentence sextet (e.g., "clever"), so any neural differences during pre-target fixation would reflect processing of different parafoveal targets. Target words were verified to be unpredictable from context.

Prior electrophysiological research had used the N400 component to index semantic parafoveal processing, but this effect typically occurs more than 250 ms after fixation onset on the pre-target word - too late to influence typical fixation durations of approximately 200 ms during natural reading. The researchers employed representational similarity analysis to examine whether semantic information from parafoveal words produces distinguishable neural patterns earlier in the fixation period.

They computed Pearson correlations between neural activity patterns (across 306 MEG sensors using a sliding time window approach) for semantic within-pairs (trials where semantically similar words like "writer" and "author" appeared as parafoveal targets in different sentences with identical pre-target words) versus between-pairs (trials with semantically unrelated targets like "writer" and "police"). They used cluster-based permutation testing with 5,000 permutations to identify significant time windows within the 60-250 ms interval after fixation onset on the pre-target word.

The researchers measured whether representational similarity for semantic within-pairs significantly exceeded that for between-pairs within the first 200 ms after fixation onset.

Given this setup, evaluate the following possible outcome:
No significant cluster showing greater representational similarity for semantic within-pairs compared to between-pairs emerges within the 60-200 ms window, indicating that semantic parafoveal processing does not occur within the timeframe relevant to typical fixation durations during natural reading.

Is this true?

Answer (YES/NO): NO